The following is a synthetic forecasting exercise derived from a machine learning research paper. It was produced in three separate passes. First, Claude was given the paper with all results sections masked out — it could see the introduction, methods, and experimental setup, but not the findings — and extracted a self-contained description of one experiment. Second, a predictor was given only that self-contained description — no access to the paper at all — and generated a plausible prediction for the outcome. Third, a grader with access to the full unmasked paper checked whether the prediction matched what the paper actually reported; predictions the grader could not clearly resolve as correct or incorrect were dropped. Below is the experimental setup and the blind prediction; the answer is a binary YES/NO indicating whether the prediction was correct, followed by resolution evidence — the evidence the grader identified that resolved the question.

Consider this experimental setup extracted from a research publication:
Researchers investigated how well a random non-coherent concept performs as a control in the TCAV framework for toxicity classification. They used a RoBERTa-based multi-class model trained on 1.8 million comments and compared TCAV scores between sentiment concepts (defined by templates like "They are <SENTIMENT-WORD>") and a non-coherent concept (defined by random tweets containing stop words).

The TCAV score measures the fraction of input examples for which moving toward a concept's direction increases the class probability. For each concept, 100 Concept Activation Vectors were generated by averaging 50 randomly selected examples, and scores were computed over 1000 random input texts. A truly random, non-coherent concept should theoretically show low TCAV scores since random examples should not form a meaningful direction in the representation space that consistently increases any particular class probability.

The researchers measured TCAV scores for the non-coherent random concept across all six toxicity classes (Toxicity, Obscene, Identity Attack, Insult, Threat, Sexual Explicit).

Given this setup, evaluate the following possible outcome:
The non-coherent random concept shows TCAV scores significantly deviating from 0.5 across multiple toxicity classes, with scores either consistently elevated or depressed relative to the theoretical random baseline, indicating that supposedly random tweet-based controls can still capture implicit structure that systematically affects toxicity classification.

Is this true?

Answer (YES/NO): NO